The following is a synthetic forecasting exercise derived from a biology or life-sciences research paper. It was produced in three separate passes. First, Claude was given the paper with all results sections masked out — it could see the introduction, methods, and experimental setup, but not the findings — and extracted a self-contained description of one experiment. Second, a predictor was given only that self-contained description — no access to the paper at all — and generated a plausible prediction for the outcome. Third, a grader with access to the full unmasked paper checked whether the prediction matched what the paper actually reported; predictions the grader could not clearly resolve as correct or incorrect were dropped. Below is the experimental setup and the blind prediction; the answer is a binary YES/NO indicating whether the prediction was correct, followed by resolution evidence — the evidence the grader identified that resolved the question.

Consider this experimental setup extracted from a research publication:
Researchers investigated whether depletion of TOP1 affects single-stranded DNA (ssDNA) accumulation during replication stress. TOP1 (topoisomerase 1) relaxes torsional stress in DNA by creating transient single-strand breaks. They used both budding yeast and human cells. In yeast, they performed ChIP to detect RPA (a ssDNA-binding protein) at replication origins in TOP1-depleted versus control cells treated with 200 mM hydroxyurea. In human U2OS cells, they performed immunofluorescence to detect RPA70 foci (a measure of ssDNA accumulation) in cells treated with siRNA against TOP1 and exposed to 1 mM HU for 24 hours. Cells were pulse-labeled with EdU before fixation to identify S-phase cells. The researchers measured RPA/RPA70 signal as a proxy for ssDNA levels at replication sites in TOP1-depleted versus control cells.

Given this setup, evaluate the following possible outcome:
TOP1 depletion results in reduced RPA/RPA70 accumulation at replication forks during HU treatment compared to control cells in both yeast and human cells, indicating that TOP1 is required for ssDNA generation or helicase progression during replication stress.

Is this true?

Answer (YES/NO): NO